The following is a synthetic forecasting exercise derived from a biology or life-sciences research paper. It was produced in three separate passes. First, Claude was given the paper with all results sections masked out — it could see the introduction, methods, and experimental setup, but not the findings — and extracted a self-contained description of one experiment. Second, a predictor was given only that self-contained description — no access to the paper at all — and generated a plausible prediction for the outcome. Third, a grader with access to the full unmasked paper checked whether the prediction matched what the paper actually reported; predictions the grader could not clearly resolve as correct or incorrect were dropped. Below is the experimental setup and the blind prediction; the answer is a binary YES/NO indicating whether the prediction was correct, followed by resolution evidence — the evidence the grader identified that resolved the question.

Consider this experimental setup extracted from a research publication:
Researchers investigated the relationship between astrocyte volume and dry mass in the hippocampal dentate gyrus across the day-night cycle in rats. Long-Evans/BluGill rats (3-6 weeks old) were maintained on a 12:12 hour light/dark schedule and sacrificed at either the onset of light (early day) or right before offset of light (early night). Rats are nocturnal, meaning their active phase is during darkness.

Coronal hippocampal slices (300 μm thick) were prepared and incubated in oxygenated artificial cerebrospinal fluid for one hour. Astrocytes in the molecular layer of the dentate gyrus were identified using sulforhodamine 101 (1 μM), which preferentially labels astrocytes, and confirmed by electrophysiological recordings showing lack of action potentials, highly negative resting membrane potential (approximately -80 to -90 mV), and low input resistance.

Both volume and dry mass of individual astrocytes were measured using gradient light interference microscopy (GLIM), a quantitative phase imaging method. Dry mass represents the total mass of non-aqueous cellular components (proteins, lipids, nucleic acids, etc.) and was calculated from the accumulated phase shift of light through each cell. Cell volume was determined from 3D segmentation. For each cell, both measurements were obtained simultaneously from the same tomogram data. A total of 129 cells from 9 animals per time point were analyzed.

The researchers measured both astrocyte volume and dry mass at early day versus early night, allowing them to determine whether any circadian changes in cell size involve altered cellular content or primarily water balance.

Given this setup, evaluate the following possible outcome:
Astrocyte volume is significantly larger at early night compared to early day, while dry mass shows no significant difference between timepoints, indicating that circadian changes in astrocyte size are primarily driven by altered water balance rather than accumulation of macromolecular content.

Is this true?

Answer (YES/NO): NO